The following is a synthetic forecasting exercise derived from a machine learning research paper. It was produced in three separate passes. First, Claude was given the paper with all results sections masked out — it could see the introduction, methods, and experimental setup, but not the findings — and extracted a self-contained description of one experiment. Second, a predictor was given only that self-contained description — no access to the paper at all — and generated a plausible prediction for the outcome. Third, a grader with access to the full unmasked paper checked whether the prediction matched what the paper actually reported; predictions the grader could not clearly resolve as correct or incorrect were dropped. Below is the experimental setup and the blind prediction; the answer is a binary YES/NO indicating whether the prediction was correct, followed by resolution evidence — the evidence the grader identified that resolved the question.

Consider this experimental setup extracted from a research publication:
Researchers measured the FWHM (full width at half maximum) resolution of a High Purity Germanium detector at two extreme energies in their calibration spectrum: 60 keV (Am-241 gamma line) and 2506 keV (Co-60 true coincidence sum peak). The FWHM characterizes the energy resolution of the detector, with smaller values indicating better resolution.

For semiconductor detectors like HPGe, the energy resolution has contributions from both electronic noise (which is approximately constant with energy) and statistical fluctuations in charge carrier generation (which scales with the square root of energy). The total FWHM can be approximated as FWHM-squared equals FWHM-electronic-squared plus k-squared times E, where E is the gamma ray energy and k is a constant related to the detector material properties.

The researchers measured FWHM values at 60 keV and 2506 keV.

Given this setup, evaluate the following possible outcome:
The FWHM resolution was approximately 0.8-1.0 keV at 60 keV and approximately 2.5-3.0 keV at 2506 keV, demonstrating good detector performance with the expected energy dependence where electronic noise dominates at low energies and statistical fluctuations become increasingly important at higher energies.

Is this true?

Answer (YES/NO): NO